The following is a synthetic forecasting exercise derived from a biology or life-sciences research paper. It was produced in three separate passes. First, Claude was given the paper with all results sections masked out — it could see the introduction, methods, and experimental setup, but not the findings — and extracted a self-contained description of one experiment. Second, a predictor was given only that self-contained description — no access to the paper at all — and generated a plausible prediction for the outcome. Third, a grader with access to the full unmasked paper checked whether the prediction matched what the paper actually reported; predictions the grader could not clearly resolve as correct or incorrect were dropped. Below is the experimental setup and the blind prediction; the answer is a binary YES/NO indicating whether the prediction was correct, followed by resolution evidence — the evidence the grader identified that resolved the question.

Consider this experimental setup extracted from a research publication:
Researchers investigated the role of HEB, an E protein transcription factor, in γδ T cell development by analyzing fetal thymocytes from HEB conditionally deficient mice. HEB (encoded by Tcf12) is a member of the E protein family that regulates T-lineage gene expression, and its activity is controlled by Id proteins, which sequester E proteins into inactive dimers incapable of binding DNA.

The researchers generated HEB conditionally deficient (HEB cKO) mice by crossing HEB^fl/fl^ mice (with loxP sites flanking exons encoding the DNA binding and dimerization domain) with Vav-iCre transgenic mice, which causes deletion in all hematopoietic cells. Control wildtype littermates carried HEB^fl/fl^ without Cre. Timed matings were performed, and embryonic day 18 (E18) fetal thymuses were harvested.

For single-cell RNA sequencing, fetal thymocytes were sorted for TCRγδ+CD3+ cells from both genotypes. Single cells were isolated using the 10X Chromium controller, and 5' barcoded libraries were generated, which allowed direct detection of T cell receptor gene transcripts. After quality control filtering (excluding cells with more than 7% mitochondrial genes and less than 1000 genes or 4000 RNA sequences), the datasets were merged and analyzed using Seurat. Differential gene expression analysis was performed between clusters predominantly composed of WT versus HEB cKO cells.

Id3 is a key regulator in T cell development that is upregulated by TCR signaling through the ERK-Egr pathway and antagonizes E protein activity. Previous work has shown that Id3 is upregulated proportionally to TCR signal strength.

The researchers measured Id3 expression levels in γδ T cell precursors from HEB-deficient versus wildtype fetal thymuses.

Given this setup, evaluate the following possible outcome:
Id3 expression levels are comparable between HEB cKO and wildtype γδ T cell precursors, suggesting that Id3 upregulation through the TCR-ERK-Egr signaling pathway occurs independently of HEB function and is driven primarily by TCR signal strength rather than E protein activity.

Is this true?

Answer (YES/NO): NO